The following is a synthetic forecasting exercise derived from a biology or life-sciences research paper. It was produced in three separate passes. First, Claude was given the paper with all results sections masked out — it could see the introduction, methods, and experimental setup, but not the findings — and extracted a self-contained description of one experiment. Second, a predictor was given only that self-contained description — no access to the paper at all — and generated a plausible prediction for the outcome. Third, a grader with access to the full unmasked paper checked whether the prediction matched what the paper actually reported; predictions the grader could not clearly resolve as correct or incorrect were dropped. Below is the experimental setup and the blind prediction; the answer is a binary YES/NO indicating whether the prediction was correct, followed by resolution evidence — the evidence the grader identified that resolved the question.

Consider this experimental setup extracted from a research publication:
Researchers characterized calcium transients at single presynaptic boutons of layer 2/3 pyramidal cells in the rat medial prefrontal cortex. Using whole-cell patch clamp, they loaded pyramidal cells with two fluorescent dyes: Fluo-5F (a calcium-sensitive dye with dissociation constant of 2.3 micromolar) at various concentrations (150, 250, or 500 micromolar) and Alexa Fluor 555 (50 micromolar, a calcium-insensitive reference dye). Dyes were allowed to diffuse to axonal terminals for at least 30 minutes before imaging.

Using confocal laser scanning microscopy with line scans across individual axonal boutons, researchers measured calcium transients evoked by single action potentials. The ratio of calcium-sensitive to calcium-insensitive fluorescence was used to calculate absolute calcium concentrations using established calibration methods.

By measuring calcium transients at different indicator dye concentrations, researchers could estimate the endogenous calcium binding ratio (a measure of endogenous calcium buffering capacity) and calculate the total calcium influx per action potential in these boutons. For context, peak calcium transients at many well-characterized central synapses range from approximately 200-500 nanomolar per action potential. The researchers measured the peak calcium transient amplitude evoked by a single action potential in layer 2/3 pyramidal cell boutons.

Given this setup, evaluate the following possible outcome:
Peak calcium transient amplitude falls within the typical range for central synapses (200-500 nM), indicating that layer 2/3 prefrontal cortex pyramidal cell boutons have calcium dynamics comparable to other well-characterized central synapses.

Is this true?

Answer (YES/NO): NO